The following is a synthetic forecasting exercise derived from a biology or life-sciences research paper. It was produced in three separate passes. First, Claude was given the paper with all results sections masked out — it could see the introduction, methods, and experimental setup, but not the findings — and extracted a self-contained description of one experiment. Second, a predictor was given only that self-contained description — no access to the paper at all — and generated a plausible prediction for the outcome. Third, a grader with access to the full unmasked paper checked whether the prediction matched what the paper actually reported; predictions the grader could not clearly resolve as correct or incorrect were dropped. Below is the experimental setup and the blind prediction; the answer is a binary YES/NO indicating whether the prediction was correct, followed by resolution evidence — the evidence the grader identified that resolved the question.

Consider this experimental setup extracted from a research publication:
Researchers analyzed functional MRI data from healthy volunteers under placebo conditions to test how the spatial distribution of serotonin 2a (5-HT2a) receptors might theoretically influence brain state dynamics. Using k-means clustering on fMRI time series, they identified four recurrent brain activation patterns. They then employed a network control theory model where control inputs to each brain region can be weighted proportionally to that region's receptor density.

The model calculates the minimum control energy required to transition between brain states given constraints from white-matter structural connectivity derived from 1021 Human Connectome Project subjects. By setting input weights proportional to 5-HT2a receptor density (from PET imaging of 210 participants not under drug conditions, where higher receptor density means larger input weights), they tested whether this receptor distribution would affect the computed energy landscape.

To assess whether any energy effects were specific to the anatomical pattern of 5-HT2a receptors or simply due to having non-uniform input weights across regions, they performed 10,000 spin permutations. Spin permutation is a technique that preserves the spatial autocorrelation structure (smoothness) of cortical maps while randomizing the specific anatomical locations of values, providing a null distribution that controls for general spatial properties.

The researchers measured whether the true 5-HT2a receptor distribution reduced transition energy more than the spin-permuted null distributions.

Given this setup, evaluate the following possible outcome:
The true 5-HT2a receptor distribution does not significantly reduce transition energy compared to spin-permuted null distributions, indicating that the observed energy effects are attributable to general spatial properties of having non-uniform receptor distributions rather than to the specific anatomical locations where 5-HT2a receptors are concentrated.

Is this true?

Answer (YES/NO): NO